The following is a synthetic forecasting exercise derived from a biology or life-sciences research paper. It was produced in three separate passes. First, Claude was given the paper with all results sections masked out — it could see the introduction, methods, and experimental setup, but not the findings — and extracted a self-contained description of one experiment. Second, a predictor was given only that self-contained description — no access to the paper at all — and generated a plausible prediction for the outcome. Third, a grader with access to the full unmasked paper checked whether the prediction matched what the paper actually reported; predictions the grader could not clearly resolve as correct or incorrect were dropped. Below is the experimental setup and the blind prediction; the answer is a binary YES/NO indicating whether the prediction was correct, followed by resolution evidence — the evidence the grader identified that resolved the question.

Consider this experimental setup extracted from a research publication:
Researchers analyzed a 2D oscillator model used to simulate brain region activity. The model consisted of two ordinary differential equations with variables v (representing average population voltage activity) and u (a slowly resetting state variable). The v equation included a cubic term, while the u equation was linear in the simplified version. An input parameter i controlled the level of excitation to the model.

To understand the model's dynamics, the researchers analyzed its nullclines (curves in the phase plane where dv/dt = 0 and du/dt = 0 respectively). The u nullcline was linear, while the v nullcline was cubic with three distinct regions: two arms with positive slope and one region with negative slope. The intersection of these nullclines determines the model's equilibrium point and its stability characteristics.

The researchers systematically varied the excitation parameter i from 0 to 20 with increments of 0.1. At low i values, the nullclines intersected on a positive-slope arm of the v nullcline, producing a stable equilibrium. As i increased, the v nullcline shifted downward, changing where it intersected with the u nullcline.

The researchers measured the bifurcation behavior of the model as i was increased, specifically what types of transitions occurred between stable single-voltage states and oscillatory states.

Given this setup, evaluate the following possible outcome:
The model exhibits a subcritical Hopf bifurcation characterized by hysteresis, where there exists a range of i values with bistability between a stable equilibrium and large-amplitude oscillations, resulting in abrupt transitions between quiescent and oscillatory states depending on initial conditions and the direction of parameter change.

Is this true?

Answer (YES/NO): NO